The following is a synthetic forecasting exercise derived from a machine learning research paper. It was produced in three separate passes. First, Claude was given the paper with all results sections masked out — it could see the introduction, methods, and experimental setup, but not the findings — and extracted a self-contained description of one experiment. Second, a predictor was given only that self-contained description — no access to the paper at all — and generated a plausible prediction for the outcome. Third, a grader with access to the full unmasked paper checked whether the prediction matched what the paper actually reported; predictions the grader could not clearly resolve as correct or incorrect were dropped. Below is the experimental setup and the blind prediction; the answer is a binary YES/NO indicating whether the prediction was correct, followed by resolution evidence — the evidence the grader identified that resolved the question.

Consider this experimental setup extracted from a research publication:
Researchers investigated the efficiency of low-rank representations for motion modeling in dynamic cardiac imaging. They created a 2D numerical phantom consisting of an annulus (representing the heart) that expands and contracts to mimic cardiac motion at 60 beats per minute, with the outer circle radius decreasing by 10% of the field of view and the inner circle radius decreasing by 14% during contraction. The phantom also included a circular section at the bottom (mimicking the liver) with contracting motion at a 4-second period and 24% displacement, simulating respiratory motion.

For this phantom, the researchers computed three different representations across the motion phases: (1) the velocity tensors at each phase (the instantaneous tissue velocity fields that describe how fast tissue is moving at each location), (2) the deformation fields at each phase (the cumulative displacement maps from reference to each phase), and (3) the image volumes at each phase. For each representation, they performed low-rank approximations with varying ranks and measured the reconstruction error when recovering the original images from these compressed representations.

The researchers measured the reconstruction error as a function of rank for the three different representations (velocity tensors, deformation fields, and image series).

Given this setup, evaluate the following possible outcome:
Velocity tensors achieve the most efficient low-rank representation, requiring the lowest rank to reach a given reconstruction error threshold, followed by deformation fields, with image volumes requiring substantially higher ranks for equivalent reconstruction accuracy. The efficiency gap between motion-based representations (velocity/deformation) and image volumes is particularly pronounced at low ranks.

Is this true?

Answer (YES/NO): YES